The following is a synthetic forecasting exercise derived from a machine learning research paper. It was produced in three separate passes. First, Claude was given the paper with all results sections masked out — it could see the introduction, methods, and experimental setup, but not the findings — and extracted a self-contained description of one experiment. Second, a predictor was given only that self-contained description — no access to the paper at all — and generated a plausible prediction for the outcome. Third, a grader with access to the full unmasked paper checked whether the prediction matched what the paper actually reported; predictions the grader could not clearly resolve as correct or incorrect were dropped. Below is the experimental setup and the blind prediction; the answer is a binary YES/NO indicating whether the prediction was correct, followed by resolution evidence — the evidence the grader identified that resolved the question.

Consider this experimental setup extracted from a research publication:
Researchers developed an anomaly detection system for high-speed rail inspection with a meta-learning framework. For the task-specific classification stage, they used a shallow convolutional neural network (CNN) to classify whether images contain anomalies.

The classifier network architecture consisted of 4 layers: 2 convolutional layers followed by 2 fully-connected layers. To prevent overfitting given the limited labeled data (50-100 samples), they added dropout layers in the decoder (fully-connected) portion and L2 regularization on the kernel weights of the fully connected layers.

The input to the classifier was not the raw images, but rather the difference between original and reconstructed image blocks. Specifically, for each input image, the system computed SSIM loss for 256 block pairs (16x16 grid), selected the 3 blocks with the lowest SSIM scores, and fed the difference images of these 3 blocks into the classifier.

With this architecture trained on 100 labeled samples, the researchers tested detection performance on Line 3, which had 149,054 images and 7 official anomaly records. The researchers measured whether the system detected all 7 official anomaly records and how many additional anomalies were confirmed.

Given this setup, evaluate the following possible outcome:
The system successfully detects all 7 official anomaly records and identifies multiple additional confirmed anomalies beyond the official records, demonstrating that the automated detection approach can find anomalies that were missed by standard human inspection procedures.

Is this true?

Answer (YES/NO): YES